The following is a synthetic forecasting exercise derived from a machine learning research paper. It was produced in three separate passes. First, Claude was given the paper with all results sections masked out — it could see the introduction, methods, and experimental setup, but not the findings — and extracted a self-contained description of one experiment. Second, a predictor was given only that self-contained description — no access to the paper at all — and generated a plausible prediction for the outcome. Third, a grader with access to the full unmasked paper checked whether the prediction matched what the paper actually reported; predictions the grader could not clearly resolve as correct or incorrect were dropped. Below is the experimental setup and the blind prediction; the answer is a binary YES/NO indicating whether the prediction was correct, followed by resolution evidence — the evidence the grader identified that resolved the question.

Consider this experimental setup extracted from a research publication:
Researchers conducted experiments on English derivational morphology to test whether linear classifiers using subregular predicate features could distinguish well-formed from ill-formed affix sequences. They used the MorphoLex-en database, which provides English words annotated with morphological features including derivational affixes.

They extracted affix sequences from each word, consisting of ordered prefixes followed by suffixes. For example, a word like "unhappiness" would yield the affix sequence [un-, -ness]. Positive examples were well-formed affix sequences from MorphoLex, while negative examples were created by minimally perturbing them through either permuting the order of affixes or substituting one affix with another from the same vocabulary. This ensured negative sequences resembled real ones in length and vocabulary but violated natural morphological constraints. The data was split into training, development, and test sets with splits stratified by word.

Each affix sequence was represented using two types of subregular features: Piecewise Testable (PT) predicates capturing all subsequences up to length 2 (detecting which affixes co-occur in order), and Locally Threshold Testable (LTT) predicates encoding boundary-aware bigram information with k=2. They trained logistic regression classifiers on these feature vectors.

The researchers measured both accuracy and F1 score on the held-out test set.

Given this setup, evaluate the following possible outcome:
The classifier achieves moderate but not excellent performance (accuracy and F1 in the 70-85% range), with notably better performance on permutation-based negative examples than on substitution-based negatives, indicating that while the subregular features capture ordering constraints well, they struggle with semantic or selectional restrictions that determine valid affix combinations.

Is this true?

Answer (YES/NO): NO